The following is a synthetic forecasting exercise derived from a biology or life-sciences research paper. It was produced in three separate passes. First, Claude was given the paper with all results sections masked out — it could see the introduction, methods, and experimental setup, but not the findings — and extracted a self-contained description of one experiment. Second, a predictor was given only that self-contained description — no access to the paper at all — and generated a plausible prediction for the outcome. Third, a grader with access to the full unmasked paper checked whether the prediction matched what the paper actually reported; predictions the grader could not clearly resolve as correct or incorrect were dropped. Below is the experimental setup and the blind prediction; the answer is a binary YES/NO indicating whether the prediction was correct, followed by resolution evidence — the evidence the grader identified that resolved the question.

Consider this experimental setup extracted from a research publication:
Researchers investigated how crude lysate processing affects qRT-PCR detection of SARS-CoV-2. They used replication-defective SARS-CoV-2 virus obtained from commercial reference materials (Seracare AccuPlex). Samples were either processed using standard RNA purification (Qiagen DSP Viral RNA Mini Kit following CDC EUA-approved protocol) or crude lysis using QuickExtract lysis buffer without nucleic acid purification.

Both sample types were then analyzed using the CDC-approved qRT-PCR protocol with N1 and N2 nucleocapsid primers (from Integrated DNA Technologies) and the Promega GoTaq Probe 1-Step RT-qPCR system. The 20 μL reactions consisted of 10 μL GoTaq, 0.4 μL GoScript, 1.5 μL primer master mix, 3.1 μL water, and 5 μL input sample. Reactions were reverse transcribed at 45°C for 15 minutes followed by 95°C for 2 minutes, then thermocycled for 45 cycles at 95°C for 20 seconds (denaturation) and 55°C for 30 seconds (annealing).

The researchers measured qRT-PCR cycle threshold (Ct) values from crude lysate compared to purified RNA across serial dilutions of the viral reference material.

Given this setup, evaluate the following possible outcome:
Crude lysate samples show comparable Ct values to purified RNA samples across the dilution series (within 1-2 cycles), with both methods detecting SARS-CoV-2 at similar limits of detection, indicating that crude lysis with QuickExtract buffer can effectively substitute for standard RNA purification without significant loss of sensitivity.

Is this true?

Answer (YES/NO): NO